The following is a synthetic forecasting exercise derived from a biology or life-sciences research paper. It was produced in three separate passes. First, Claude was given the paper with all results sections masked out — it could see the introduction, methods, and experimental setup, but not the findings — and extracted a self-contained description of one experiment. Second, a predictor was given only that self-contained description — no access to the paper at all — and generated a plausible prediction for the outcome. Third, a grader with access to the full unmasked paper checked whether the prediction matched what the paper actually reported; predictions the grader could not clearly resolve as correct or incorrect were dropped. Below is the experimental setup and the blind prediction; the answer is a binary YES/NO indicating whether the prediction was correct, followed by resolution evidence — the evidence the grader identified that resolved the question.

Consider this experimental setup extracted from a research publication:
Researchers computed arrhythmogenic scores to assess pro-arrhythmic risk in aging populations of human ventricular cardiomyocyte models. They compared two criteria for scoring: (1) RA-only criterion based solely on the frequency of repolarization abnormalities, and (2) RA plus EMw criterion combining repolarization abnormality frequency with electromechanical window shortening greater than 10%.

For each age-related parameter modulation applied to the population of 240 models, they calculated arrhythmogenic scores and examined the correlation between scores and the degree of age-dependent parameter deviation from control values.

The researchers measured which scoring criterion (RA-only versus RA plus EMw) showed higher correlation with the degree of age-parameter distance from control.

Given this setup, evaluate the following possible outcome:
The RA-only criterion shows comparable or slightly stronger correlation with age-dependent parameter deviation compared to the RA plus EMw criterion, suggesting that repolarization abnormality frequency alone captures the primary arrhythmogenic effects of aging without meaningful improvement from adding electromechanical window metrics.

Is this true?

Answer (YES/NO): NO